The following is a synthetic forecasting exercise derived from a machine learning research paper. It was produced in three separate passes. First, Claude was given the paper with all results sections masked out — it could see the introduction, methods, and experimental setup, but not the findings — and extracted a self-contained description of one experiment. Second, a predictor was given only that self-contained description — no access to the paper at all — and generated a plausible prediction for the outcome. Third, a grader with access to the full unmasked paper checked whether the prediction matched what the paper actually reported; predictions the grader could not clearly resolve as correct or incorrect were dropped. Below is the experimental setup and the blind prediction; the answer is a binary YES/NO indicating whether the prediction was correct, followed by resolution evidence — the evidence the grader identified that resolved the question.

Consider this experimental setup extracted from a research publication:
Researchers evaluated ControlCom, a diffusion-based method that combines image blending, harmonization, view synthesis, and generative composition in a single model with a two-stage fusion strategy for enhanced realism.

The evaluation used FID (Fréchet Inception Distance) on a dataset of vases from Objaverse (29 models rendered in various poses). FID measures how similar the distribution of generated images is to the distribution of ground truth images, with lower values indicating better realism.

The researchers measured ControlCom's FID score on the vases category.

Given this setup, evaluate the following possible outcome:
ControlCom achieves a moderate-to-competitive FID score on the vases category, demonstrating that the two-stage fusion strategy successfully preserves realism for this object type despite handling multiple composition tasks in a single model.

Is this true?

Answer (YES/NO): NO